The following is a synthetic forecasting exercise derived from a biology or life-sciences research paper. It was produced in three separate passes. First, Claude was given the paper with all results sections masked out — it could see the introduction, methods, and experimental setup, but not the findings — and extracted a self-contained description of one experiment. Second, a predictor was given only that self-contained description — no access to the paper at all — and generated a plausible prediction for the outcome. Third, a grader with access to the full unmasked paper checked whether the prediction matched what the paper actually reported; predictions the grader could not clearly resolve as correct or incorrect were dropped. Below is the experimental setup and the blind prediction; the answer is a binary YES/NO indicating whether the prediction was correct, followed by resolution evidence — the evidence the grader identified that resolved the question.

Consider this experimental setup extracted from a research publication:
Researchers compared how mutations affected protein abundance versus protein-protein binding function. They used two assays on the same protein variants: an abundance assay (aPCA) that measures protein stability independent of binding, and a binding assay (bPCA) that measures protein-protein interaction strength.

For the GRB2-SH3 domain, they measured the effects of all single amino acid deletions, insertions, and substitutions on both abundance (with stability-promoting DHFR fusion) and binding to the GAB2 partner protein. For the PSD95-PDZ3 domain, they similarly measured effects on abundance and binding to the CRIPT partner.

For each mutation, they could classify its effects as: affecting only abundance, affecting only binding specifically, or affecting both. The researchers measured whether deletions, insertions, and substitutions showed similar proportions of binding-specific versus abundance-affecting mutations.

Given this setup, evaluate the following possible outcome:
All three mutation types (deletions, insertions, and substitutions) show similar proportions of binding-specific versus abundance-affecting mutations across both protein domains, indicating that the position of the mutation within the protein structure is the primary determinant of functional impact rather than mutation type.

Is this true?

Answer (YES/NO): NO